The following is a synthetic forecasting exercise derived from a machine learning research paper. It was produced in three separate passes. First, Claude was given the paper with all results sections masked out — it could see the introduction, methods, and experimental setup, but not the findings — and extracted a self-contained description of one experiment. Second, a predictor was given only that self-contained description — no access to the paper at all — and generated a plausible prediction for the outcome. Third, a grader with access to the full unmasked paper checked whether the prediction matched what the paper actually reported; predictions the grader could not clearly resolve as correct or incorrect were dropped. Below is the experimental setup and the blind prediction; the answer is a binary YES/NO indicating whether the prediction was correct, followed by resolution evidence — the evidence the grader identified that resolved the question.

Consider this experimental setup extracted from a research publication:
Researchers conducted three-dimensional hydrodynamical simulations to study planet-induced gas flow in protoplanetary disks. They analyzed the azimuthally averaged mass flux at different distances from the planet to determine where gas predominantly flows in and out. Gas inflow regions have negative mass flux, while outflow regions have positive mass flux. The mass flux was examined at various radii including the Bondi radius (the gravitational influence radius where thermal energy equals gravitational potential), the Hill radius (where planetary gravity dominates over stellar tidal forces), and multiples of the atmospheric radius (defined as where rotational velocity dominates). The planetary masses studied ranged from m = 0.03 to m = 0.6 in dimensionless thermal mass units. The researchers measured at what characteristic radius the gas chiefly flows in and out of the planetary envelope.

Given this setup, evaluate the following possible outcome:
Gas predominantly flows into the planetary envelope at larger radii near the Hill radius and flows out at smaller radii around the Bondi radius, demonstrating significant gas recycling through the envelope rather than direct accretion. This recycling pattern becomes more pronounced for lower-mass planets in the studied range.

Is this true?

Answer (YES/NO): NO